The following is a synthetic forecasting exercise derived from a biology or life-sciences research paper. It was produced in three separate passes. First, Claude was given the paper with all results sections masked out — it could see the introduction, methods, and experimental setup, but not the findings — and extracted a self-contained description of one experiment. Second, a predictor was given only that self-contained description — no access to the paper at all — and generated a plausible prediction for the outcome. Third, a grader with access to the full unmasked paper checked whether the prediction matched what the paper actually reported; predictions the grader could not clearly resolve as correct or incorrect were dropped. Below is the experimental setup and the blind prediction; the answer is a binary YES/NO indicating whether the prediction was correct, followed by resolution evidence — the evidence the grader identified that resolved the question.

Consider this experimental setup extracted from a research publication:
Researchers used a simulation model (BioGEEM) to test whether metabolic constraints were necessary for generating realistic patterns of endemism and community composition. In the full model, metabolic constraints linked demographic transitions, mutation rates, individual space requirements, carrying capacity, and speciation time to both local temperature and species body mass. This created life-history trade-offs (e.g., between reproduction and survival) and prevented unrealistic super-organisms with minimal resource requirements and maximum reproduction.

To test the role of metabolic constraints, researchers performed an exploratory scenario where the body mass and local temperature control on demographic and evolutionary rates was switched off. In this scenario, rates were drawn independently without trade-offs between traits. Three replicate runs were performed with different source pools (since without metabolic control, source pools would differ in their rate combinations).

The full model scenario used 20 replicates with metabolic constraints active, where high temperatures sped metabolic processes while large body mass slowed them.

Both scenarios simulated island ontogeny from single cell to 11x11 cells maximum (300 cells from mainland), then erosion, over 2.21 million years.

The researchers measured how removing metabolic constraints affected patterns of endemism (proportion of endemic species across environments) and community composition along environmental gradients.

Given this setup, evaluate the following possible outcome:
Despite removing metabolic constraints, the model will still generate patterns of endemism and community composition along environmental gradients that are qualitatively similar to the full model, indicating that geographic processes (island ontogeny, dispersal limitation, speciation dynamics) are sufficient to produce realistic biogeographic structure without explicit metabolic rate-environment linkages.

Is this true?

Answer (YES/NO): NO